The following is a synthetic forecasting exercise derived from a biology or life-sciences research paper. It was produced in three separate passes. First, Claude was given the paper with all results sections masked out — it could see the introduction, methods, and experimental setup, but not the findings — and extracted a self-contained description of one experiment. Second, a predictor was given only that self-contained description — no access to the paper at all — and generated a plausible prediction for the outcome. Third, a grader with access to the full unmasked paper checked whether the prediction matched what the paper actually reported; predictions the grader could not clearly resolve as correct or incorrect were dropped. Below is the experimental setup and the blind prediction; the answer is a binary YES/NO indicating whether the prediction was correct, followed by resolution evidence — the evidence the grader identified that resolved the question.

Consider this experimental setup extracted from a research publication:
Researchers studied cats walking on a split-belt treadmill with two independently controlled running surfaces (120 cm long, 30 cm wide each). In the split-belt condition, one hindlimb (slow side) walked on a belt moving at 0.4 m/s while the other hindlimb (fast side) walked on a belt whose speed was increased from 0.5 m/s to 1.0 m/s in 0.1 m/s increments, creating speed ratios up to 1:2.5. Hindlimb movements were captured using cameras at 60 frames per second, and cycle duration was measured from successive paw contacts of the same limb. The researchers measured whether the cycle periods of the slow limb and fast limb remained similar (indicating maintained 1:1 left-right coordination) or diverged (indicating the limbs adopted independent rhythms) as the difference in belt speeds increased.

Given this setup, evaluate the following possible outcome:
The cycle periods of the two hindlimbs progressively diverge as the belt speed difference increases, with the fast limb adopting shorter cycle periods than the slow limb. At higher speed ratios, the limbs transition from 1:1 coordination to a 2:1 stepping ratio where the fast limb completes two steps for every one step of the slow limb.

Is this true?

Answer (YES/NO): NO